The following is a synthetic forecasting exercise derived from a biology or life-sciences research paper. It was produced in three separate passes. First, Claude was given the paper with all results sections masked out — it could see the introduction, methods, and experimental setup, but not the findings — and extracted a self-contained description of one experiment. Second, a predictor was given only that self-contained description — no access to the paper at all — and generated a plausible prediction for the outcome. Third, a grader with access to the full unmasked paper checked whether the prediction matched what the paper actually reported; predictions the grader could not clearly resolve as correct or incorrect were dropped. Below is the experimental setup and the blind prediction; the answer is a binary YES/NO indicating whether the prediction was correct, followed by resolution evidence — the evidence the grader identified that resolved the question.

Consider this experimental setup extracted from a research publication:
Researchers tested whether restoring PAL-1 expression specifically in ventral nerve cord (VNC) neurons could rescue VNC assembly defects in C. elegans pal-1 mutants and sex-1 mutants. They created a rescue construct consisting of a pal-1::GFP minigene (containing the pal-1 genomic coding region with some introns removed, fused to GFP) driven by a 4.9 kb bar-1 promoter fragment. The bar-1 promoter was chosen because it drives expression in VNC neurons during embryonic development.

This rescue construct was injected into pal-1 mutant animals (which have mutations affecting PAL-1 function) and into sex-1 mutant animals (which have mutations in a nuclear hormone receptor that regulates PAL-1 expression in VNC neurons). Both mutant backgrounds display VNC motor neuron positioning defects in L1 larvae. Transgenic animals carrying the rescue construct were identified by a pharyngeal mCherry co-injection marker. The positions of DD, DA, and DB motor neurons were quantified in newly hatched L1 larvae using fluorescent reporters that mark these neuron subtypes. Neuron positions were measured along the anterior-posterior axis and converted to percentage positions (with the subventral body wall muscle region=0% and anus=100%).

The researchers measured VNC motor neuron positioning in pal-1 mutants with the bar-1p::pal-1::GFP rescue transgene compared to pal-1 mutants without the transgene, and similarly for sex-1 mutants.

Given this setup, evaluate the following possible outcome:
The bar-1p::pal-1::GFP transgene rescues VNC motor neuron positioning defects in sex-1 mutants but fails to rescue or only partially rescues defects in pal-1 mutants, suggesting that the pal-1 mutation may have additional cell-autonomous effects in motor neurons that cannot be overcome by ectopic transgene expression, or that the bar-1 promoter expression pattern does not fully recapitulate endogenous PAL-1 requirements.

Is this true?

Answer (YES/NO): NO